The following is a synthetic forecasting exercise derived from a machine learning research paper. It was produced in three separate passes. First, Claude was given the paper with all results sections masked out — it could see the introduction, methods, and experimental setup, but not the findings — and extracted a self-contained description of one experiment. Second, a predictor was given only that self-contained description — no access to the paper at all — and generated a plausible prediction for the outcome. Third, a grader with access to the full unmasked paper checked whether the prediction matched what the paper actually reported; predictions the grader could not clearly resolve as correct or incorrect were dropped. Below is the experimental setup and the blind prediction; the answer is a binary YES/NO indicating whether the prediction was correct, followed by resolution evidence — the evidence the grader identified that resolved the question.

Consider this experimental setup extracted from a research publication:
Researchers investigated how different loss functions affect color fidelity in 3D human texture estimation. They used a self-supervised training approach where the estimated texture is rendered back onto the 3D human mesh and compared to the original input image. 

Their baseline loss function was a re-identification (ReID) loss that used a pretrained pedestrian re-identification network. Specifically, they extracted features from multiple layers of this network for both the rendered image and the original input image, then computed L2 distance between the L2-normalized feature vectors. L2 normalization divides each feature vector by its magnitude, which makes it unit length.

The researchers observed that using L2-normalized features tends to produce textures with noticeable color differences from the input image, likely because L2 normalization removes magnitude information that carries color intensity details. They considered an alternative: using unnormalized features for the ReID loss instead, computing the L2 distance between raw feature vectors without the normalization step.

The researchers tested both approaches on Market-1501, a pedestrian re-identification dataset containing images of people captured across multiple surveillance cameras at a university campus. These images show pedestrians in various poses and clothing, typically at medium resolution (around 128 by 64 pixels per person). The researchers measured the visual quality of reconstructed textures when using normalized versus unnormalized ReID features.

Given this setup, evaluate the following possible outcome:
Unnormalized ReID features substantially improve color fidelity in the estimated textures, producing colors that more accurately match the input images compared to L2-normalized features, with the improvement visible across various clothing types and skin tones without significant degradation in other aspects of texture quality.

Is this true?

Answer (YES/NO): NO